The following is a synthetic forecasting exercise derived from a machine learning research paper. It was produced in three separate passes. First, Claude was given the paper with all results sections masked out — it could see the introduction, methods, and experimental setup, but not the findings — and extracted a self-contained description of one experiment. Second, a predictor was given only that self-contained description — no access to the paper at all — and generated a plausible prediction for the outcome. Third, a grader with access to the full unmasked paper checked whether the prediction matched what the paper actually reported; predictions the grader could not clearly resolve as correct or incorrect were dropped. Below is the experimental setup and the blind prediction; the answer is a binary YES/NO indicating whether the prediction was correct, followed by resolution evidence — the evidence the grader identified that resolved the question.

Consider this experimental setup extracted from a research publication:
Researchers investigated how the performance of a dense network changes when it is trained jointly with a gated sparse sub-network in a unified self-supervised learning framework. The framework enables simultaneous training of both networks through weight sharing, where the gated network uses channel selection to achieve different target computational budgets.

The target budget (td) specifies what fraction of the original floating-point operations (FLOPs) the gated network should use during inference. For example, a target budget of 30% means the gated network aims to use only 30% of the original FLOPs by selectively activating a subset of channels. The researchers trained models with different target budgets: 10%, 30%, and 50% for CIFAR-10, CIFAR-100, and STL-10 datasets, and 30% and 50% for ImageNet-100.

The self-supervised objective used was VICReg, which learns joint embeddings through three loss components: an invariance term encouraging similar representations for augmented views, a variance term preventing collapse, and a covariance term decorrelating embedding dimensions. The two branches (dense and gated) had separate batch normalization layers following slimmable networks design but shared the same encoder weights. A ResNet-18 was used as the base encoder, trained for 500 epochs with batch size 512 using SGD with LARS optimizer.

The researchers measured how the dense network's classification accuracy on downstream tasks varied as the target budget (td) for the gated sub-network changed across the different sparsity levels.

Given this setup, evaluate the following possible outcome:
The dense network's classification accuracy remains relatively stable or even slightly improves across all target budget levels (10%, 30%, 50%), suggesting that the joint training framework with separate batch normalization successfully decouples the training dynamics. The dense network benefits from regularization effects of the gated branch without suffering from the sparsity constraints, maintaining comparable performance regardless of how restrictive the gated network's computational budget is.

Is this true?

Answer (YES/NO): NO